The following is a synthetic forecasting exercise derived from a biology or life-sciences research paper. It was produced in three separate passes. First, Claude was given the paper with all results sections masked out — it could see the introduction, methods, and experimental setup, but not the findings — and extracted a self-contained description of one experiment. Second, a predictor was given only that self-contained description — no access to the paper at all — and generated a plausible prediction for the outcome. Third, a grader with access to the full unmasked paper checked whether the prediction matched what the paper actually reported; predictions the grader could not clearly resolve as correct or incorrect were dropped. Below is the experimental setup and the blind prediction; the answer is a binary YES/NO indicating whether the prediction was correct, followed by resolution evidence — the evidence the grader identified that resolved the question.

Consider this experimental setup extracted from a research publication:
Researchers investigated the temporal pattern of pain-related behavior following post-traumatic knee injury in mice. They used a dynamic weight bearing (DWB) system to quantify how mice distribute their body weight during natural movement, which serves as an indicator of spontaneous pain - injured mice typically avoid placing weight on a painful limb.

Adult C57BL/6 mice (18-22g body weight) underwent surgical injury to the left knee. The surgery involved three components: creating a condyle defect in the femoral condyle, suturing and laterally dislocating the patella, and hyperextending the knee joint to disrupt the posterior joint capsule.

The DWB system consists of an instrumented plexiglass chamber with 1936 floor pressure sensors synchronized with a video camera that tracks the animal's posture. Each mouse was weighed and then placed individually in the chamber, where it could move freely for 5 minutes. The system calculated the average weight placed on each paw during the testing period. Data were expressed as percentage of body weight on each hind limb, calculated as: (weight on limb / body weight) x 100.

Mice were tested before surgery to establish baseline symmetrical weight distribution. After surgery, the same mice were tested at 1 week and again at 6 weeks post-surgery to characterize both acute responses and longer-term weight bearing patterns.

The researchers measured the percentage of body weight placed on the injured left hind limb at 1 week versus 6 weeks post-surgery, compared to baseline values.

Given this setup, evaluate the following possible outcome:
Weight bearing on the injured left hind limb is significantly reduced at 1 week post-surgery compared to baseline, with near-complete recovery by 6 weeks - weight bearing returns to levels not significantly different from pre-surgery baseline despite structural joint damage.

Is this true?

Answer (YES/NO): NO